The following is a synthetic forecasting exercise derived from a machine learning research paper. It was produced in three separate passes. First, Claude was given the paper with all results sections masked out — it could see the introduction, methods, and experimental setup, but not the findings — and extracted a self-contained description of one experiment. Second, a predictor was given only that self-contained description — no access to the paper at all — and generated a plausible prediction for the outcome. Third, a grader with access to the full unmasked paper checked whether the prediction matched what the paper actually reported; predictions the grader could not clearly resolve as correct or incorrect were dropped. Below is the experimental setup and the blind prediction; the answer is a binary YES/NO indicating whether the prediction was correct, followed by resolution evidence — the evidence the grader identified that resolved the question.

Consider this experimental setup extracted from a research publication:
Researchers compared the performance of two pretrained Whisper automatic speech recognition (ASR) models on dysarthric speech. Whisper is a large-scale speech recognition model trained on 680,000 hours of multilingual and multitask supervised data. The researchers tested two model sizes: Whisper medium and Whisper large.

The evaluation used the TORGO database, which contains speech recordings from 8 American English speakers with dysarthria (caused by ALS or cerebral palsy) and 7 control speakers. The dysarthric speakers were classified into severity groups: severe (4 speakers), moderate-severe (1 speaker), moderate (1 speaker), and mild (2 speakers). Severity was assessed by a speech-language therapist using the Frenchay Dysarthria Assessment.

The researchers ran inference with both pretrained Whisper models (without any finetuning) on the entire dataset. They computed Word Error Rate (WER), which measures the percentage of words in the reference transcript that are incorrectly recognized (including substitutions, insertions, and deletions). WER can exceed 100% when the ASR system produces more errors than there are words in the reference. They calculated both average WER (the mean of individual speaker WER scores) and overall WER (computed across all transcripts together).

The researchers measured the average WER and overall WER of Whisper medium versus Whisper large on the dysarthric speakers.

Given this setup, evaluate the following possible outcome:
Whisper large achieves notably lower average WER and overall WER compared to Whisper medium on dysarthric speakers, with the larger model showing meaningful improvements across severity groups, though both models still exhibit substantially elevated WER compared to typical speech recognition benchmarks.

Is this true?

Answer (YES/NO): NO